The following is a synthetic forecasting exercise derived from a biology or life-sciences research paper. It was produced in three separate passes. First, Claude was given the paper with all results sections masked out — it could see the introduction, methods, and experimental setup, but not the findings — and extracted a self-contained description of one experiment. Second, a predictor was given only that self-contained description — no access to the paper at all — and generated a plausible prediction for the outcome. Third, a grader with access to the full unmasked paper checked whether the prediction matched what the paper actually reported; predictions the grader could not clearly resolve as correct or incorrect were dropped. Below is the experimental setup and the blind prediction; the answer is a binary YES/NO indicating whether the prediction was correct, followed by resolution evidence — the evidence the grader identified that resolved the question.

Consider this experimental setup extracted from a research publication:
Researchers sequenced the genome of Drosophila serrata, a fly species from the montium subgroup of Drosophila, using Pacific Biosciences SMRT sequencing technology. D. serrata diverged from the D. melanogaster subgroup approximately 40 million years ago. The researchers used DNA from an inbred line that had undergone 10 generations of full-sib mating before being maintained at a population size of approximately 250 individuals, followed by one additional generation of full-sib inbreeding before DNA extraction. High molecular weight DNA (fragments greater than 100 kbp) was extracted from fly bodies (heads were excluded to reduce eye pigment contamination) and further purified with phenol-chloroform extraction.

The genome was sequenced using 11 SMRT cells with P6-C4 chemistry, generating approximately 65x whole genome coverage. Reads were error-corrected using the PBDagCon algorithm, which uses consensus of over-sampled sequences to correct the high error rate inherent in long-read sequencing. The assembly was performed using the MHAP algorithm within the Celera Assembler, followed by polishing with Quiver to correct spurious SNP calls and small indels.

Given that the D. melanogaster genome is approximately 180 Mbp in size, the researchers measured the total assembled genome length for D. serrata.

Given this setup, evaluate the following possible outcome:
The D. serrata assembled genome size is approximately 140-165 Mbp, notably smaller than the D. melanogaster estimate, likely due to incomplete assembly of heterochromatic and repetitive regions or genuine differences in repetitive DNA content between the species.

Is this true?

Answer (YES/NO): NO